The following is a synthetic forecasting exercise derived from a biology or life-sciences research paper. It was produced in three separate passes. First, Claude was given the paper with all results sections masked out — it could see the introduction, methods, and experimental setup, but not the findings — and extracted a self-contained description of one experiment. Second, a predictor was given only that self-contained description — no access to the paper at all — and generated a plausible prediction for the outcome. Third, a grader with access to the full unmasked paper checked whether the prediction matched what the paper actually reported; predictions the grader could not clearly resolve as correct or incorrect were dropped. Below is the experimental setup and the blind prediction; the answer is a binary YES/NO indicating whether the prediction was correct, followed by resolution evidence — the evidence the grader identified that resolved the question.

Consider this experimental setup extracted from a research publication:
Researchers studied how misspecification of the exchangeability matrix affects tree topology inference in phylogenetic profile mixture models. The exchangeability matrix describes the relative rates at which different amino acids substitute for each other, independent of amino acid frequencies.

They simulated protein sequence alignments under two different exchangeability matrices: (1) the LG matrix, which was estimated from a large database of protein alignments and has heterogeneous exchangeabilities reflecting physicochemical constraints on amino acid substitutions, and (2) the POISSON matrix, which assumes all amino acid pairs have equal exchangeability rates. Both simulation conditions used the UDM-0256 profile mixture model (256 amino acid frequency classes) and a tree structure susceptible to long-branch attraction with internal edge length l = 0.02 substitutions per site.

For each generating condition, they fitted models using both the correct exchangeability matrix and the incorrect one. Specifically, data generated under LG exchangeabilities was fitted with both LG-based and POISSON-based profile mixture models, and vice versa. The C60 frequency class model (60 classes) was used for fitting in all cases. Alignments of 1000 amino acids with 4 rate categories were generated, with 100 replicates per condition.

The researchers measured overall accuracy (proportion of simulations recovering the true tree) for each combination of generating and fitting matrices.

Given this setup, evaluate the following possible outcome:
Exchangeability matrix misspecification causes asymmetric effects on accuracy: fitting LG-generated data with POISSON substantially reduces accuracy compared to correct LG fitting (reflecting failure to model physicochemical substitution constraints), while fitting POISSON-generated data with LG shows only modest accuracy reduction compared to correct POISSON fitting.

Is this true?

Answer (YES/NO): NO